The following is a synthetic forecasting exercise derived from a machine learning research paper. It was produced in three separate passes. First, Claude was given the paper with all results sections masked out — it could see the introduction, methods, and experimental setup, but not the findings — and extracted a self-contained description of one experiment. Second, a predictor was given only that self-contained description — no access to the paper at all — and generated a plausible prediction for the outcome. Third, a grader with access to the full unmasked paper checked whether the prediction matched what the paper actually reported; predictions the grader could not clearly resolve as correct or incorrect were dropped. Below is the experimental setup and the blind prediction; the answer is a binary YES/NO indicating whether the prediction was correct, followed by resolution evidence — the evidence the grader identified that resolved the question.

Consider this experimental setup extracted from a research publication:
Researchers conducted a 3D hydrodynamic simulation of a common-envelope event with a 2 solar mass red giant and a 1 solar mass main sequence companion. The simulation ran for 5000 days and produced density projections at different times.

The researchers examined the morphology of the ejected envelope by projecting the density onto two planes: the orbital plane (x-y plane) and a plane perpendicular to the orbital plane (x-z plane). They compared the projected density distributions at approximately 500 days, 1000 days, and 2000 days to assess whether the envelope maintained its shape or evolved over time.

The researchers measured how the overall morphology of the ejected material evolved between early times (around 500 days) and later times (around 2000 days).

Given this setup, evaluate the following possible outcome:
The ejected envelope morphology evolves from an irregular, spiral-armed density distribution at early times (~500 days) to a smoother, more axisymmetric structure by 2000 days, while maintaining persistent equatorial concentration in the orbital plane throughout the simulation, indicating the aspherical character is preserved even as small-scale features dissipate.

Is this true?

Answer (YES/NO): NO